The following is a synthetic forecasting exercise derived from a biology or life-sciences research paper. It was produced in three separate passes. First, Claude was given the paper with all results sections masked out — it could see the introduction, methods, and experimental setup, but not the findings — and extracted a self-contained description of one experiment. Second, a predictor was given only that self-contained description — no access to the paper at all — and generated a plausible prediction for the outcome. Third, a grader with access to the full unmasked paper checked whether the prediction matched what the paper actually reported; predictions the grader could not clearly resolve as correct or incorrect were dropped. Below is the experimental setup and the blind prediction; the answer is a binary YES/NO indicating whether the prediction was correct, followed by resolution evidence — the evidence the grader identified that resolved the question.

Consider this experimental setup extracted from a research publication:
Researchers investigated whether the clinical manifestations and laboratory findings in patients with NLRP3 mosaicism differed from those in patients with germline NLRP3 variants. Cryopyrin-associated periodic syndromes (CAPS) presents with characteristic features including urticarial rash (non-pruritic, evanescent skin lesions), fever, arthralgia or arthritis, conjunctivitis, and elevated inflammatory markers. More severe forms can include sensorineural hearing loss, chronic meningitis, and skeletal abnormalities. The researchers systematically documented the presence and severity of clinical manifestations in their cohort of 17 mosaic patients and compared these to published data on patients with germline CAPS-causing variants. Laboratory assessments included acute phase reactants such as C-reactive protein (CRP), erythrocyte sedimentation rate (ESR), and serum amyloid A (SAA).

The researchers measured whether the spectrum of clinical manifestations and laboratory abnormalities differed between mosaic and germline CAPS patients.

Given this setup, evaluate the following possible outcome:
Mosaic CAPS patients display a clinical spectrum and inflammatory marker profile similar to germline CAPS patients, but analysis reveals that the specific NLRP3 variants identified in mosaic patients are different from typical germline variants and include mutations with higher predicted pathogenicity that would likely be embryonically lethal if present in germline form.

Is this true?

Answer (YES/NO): NO